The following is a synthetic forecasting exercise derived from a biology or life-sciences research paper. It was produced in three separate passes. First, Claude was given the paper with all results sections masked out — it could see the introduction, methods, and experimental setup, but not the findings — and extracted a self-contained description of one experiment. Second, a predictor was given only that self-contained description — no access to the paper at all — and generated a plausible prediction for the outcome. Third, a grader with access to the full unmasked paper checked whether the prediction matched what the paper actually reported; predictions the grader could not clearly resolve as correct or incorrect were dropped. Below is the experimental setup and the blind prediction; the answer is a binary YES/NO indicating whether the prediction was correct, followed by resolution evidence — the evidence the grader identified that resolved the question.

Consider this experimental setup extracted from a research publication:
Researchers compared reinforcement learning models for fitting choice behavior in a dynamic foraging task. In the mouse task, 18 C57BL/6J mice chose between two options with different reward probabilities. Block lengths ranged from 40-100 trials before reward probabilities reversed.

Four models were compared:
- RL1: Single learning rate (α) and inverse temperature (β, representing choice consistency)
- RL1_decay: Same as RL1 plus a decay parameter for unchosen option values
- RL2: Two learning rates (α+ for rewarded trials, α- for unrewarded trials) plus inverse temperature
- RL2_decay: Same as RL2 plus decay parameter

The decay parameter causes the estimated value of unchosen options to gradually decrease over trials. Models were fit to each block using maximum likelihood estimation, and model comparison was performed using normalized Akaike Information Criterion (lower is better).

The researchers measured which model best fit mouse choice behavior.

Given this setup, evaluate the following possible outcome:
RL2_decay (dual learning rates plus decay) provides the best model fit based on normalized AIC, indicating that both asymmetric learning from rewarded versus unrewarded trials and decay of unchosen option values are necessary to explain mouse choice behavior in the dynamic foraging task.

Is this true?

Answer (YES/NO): NO